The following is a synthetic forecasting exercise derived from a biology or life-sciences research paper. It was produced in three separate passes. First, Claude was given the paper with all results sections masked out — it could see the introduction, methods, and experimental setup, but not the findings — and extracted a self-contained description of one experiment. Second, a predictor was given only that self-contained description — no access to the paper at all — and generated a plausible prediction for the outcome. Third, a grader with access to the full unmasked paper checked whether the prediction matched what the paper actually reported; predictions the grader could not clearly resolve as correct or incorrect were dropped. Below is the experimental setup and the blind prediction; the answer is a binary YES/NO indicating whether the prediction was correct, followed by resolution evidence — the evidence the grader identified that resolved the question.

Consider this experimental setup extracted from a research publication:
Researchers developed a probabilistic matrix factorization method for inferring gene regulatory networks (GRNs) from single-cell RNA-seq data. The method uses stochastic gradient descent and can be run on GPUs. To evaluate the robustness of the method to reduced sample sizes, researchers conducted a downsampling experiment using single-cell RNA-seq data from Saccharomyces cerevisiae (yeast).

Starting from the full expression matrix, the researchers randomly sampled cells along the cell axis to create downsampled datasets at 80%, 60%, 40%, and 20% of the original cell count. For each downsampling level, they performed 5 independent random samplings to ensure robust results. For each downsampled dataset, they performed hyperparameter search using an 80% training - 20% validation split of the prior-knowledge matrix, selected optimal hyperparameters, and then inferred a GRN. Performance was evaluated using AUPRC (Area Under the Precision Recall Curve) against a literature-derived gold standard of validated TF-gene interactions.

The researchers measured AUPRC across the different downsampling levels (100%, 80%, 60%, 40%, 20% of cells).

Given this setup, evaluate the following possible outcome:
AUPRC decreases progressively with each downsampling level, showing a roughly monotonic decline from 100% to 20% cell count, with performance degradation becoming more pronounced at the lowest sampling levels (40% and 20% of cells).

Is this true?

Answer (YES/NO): NO